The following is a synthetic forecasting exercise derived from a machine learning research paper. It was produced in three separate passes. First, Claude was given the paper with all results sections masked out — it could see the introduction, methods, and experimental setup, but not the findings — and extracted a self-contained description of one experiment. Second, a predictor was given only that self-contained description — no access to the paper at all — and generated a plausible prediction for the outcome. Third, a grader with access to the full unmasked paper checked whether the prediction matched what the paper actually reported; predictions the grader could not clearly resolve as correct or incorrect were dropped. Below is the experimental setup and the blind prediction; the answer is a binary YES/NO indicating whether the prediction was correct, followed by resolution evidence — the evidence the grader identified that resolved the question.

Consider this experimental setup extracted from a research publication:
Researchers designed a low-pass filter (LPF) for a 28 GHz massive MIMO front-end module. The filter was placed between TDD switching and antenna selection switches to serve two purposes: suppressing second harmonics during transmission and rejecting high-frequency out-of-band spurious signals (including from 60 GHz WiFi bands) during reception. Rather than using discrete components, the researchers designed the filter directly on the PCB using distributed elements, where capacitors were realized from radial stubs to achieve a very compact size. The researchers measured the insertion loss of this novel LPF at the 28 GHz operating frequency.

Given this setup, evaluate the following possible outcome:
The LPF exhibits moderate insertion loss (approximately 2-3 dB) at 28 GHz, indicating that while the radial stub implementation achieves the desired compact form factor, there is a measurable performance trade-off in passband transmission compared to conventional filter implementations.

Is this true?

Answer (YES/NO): NO